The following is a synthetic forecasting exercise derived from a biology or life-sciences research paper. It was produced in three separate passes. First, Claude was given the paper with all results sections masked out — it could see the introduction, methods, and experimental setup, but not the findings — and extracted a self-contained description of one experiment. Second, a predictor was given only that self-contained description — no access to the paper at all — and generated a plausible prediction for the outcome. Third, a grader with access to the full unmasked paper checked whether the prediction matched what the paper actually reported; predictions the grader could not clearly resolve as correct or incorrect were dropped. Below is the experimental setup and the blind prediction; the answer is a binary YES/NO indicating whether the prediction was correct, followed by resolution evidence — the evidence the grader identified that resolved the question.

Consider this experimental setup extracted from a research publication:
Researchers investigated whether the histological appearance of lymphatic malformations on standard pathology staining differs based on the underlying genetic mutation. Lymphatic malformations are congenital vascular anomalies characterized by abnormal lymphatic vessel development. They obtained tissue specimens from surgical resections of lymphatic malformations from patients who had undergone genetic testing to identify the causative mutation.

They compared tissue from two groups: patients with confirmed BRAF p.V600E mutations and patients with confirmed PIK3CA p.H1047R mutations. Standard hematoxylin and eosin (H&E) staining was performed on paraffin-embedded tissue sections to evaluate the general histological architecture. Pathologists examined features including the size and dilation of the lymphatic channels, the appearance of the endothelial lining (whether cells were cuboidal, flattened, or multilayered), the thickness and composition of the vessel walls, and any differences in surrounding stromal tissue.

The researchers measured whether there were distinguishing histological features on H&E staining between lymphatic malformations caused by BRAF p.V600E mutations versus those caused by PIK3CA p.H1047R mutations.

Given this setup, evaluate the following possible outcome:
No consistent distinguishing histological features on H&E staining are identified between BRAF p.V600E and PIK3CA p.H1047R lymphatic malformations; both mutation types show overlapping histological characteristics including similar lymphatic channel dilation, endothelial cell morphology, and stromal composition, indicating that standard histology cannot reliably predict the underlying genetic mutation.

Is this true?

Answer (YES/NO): YES